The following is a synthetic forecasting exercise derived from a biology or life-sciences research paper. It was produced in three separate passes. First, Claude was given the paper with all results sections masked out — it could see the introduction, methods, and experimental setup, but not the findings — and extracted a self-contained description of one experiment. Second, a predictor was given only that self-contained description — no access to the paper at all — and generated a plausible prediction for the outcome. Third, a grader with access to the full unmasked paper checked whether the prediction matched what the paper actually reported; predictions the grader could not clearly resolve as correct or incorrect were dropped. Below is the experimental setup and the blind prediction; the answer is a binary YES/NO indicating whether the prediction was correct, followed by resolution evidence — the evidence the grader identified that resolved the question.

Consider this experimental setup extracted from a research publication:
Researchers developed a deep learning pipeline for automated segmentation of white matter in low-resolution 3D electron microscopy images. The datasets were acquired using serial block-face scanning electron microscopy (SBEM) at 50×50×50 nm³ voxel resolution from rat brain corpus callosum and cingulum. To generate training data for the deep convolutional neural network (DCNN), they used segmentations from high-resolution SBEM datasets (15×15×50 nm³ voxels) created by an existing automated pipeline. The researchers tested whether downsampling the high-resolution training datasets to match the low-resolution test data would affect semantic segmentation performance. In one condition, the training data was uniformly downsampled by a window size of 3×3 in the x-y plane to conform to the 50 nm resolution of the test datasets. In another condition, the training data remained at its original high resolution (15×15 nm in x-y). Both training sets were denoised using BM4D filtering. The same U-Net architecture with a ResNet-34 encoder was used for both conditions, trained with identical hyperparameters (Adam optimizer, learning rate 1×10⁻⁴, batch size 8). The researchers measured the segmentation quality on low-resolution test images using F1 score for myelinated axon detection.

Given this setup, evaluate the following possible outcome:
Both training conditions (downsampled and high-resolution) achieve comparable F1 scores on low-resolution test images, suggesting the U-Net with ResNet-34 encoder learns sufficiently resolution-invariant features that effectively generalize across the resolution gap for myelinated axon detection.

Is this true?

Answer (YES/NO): NO